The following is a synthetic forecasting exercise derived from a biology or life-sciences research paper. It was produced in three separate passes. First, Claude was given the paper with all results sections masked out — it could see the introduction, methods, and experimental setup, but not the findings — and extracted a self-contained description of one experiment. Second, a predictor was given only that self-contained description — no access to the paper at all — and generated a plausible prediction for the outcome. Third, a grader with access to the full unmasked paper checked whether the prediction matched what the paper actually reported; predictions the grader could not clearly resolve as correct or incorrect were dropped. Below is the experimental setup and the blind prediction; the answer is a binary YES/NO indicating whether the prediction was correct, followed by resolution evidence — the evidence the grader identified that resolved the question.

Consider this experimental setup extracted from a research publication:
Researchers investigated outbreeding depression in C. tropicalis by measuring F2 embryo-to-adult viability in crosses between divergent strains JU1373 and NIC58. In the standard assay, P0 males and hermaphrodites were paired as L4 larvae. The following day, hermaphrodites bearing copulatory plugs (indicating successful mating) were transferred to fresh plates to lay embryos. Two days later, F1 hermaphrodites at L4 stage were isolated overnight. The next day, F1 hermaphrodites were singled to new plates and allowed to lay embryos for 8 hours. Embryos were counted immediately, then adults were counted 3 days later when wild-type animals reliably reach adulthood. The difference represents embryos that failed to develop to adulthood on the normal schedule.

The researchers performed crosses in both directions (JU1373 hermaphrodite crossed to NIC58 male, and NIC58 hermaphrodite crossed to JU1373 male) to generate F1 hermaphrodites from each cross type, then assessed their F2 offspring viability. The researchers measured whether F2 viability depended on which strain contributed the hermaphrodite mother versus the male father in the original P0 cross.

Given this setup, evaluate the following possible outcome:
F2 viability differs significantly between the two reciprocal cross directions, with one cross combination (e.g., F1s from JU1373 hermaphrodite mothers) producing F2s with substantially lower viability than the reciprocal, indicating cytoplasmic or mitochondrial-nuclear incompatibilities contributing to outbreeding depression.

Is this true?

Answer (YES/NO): NO